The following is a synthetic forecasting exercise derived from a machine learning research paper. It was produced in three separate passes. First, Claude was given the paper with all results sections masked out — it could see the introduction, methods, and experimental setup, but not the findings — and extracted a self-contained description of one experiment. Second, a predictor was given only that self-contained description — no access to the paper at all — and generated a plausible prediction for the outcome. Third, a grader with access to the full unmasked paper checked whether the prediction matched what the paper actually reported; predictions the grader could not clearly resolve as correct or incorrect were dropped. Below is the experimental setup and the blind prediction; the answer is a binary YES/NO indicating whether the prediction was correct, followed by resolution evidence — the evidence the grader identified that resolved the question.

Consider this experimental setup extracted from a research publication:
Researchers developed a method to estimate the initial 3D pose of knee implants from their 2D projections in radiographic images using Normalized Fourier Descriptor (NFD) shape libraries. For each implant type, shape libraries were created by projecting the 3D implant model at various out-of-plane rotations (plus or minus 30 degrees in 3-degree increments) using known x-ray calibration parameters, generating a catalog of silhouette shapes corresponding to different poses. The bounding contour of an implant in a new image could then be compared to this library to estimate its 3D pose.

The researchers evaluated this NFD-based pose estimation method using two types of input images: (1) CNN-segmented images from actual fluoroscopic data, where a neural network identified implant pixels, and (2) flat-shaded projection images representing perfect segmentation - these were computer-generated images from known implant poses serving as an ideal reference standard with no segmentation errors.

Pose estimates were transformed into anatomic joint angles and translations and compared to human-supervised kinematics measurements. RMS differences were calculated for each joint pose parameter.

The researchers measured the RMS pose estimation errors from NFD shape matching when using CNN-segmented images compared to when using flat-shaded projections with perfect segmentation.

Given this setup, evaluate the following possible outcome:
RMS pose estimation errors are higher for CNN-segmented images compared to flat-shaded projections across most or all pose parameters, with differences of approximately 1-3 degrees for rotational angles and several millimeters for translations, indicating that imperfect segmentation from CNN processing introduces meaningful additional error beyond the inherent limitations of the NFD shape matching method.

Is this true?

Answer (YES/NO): YES